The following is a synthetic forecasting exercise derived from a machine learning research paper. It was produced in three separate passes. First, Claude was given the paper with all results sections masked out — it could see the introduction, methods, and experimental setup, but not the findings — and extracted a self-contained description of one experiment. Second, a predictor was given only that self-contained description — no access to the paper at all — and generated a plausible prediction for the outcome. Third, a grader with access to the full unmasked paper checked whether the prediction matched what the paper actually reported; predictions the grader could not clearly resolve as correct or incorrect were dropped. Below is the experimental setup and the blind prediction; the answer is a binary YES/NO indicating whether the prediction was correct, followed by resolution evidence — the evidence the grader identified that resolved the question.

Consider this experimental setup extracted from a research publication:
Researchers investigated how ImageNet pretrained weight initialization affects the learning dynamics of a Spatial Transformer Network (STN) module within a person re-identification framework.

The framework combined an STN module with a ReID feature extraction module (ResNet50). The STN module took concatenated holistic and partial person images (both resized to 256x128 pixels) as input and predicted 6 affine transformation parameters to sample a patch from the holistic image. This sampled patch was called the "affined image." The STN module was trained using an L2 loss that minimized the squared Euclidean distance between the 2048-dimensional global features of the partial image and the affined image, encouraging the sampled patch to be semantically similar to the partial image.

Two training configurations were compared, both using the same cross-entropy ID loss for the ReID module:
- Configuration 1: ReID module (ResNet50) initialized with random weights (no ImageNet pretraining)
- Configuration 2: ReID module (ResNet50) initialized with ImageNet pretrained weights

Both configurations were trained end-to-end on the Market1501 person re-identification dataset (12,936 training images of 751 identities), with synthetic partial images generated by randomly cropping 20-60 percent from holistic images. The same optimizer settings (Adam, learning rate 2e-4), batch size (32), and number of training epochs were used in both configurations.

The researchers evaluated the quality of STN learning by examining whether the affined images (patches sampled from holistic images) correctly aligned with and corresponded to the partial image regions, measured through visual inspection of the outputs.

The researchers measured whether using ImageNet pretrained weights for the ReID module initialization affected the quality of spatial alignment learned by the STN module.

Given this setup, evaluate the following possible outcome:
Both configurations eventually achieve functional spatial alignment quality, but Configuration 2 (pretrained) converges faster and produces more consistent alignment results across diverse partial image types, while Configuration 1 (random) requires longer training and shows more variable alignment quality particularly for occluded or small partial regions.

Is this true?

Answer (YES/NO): NO